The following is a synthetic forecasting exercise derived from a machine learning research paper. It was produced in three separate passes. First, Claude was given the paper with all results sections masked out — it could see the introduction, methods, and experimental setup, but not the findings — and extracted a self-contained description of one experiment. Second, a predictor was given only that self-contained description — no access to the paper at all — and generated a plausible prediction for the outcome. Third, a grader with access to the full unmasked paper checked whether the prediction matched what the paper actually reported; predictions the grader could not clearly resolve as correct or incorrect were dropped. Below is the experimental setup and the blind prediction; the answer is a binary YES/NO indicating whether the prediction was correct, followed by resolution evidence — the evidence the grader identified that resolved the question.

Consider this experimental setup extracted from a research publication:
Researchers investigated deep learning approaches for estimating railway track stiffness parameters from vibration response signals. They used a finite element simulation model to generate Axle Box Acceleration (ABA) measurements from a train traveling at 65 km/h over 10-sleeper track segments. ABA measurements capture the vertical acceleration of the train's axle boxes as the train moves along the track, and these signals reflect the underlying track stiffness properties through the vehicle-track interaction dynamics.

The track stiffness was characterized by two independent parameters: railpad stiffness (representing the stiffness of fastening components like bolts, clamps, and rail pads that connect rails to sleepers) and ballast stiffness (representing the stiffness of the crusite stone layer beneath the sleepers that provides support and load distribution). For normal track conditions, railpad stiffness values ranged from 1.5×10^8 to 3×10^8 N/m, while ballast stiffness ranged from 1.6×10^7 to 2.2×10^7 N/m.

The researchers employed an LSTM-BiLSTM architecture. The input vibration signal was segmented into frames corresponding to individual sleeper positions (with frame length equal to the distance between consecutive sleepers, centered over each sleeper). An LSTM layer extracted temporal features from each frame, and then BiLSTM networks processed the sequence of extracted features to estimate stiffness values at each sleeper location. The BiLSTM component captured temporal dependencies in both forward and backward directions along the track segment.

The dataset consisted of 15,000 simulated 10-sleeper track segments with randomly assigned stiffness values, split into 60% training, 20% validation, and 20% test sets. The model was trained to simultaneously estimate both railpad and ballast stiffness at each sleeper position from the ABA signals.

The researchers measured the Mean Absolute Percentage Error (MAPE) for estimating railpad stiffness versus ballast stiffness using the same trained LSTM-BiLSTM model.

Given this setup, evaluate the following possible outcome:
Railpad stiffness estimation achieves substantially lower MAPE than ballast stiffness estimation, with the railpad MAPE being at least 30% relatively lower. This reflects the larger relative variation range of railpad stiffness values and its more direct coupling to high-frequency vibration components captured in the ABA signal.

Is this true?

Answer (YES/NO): NO